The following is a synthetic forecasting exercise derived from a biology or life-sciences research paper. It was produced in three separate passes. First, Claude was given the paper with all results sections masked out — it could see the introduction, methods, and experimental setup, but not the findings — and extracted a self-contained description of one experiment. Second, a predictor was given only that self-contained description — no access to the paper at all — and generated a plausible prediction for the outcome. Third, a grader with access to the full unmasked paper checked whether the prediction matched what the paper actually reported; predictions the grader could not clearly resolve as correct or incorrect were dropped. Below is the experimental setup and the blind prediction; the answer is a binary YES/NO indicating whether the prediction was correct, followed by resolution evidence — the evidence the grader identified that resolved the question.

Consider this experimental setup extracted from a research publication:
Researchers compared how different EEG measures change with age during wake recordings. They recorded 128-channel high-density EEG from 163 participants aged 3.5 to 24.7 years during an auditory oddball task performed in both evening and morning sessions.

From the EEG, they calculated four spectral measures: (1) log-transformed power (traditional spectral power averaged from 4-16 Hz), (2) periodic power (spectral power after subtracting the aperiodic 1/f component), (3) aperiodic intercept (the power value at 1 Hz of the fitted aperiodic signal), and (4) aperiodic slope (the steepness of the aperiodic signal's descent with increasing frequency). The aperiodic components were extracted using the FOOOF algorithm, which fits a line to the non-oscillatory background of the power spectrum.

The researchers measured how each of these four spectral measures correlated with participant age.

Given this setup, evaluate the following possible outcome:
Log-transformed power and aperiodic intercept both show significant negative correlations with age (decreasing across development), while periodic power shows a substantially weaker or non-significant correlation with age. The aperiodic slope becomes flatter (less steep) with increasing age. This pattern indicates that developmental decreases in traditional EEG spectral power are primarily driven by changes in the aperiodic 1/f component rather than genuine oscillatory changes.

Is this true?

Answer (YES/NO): NO